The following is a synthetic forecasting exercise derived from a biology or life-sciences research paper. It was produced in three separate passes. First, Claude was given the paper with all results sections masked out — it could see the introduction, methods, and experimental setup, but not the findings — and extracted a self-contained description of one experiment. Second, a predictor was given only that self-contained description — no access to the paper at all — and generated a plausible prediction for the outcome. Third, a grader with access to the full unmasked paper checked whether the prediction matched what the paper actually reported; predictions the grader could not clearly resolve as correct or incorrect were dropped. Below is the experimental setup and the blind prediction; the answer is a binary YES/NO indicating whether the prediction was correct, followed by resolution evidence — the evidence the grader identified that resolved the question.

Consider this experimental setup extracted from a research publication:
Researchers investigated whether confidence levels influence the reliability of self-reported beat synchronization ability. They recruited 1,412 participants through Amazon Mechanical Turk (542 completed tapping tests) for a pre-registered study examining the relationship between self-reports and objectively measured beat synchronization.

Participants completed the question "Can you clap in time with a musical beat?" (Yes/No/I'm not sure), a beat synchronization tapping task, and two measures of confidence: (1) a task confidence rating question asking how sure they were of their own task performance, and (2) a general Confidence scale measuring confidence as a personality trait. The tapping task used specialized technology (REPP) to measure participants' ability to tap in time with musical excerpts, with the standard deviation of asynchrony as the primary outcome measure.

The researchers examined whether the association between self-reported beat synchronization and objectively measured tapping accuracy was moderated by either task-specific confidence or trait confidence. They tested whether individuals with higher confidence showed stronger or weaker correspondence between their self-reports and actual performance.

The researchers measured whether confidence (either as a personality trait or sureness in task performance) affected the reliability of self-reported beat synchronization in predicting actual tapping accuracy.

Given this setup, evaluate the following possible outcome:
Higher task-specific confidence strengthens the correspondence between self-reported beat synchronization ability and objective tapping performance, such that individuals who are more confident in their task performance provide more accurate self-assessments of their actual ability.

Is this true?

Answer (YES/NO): NO